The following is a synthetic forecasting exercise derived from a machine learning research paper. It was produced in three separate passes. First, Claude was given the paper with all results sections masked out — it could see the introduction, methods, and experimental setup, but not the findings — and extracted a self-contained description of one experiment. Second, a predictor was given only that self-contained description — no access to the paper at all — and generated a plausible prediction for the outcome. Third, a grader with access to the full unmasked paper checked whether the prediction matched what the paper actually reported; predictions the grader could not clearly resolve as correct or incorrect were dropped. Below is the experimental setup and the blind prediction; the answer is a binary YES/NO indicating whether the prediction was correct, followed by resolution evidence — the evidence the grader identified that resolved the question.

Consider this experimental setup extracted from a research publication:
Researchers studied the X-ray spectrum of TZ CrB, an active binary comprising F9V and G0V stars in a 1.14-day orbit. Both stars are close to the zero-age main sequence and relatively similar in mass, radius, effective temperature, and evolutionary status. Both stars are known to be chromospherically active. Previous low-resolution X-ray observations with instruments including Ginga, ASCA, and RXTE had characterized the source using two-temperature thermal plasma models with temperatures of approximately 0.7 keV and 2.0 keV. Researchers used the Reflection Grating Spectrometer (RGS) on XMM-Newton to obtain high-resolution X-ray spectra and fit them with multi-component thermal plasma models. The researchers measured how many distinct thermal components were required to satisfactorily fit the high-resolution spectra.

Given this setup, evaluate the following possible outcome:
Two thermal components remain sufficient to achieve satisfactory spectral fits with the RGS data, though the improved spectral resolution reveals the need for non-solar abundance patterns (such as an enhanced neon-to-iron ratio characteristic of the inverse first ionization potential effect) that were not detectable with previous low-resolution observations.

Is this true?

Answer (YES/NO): NO